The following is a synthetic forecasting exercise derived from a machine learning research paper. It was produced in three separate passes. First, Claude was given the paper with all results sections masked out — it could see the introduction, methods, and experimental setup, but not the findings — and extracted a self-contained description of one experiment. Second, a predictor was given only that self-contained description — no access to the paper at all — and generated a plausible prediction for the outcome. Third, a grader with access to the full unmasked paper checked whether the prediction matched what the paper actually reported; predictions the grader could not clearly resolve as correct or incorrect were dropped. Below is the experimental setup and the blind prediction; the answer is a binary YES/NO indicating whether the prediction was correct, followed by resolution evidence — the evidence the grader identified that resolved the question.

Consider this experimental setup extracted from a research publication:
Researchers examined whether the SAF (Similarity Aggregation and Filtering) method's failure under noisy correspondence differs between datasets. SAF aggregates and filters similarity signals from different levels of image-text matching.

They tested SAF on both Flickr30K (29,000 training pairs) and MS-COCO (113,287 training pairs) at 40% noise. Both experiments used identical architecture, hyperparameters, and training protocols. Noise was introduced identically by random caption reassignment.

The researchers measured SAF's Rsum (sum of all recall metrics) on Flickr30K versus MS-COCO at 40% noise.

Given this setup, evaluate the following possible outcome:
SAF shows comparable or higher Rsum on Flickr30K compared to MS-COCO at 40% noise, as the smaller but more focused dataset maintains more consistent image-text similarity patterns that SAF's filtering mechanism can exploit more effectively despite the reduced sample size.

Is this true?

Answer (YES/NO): NO